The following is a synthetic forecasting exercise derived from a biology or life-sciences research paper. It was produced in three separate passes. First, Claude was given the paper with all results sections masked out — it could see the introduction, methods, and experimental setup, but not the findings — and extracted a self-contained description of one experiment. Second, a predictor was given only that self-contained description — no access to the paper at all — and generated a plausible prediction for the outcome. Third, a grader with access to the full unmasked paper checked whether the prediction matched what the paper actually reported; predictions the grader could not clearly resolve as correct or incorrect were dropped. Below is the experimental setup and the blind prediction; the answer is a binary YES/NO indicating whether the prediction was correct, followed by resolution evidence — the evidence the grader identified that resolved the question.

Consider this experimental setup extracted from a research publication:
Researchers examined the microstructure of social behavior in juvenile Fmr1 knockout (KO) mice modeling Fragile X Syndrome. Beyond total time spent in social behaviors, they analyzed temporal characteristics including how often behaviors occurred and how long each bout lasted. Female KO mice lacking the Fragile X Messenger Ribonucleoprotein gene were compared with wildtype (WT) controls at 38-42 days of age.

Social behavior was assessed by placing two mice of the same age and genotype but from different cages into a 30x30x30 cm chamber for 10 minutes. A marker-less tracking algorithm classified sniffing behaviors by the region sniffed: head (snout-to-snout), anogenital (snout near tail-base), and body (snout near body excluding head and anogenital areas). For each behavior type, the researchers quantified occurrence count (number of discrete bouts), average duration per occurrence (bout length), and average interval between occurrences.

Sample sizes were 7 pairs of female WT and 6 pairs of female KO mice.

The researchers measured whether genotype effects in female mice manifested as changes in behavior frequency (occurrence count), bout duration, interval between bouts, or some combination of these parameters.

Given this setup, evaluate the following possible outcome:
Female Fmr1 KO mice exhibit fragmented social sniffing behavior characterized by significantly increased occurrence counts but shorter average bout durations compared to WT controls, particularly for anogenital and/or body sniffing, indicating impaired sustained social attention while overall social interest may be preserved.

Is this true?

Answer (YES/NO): NO